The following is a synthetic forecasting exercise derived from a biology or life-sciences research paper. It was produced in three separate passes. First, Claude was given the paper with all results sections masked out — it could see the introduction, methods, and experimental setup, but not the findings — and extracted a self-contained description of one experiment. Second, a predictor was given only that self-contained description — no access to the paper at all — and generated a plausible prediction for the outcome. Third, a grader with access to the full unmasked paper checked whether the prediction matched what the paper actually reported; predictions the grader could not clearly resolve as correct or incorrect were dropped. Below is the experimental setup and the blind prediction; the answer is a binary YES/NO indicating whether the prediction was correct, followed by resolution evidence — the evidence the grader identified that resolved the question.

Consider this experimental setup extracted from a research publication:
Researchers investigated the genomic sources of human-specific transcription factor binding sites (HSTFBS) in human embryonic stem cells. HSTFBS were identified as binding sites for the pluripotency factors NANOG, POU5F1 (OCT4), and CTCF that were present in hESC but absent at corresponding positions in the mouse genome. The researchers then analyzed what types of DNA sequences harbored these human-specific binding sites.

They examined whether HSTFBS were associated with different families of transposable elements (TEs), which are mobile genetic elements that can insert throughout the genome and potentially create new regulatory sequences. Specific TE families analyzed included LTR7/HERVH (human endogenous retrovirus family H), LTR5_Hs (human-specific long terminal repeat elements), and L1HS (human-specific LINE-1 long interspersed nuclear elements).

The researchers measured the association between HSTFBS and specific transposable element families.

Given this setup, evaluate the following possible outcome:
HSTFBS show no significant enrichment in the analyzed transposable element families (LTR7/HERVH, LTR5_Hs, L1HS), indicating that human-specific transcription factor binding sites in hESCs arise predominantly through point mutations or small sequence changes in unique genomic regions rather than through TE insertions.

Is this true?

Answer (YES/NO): NO